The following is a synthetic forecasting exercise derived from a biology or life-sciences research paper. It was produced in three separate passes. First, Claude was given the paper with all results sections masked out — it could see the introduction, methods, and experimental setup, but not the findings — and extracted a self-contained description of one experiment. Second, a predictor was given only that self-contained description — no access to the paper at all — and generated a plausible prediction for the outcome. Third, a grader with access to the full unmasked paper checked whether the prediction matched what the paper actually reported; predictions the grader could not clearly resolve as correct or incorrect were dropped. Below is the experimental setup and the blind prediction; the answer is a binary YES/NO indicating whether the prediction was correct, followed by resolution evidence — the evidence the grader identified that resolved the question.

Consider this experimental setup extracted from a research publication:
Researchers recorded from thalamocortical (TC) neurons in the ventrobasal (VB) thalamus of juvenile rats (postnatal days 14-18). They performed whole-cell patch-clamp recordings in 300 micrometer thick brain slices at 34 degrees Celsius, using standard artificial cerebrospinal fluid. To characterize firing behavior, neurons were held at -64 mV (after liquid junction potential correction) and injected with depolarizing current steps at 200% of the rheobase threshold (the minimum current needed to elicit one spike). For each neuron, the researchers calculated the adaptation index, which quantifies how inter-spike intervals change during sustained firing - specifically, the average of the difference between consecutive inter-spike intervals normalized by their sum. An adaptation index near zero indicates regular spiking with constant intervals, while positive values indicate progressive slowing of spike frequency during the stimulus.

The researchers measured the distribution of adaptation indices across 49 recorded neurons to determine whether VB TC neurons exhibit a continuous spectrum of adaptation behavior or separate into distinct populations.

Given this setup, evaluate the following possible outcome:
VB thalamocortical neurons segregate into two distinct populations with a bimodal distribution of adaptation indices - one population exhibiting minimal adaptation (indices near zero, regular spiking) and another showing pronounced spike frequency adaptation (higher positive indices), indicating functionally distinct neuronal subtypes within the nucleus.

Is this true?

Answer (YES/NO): YES